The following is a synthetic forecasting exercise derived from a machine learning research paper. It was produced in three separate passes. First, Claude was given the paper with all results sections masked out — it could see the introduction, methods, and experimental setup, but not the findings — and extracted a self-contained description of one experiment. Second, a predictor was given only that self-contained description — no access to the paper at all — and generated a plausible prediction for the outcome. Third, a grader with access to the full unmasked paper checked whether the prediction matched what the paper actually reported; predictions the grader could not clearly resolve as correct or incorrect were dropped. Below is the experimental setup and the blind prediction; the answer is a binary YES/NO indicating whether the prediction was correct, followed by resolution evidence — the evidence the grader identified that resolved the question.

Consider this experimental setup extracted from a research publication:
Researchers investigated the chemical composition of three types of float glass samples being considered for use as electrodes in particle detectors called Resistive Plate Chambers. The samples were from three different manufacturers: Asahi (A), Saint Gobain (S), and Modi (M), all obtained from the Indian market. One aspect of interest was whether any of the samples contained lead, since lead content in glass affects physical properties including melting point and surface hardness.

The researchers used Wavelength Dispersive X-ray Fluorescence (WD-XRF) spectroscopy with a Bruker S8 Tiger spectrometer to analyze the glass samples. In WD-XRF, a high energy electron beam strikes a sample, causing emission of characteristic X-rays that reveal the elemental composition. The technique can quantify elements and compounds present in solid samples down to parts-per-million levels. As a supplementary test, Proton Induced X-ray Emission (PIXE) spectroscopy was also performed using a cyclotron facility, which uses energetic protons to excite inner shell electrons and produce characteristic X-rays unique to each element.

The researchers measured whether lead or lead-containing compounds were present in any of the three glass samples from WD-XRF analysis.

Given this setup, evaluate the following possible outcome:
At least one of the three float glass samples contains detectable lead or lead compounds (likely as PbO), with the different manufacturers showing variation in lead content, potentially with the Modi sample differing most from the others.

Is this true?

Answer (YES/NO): NO